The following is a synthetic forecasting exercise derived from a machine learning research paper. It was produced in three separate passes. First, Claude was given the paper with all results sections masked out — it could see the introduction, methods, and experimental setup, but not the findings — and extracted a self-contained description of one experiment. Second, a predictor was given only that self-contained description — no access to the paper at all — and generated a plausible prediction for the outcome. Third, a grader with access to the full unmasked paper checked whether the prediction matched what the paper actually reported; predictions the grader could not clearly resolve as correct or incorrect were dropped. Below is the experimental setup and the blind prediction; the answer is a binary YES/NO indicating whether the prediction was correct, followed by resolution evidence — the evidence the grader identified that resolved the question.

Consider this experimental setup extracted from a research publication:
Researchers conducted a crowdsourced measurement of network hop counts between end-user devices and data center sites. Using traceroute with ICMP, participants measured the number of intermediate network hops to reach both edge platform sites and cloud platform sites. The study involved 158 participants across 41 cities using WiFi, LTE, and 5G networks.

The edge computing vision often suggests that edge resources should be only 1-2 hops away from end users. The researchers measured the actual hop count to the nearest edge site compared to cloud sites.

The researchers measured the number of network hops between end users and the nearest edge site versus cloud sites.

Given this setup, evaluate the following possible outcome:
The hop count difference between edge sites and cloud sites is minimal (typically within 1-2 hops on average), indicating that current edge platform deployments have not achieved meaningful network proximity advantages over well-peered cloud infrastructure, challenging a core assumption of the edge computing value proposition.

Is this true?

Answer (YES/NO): NO